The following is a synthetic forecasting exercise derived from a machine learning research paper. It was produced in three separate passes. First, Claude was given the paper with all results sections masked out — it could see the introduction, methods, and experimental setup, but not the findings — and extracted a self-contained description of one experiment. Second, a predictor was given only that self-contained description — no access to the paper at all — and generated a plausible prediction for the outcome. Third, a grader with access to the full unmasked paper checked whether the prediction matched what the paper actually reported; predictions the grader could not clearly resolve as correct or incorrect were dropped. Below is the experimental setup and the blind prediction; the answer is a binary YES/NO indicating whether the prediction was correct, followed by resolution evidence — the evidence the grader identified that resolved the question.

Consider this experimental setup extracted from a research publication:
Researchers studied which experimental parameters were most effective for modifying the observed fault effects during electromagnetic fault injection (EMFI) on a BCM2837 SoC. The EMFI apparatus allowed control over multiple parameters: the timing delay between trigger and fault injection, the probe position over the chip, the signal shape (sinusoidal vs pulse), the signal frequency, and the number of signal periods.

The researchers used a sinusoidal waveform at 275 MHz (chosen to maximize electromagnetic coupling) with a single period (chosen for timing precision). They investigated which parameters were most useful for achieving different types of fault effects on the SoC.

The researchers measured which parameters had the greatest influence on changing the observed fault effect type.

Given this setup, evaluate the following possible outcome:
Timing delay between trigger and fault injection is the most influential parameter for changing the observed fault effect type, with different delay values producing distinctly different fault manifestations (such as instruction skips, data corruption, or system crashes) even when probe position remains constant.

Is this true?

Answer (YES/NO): NO